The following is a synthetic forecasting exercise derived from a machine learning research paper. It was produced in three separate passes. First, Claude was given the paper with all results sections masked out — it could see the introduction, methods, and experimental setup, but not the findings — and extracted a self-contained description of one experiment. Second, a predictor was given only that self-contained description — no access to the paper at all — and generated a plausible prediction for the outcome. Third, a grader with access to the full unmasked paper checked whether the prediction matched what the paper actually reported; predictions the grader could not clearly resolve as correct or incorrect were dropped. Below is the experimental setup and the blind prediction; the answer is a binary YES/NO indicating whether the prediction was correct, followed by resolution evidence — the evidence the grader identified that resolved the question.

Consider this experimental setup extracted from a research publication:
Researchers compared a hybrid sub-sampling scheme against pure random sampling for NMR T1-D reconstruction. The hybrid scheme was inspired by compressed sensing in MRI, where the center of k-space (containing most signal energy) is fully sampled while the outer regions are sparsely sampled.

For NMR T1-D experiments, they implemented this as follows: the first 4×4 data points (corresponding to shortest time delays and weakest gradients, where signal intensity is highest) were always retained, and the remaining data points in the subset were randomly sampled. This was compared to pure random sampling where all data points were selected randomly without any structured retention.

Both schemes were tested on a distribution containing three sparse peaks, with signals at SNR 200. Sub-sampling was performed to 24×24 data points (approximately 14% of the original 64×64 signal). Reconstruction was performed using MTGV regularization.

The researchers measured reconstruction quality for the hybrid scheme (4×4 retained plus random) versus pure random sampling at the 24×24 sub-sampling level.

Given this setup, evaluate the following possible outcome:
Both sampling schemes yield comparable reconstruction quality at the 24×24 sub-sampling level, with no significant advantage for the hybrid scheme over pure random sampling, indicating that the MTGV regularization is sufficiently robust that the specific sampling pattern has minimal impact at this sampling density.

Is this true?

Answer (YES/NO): YES